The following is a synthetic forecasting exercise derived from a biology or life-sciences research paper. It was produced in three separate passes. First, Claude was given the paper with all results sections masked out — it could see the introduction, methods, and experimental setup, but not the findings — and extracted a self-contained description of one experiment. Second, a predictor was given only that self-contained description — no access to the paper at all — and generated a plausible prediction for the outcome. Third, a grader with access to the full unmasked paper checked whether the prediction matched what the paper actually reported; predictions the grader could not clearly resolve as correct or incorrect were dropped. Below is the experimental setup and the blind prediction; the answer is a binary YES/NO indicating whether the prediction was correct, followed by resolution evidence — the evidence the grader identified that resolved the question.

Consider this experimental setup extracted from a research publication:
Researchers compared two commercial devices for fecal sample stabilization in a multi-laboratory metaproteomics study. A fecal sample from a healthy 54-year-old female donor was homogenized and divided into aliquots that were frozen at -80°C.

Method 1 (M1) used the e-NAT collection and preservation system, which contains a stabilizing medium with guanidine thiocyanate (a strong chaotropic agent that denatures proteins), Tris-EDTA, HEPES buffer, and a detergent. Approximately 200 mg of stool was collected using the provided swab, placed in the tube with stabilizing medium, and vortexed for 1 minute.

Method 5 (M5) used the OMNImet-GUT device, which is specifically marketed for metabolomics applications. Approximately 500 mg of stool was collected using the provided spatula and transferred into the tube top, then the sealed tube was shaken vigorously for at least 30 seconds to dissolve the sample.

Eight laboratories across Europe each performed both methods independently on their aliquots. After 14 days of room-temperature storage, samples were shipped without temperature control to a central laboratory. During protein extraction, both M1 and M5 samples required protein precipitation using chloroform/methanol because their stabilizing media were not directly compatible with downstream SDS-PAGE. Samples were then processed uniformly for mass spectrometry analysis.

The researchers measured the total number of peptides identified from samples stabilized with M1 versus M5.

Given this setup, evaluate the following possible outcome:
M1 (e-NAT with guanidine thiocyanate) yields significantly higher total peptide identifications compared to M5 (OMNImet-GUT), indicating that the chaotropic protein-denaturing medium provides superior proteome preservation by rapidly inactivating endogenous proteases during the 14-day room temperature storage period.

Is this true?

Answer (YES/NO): NO